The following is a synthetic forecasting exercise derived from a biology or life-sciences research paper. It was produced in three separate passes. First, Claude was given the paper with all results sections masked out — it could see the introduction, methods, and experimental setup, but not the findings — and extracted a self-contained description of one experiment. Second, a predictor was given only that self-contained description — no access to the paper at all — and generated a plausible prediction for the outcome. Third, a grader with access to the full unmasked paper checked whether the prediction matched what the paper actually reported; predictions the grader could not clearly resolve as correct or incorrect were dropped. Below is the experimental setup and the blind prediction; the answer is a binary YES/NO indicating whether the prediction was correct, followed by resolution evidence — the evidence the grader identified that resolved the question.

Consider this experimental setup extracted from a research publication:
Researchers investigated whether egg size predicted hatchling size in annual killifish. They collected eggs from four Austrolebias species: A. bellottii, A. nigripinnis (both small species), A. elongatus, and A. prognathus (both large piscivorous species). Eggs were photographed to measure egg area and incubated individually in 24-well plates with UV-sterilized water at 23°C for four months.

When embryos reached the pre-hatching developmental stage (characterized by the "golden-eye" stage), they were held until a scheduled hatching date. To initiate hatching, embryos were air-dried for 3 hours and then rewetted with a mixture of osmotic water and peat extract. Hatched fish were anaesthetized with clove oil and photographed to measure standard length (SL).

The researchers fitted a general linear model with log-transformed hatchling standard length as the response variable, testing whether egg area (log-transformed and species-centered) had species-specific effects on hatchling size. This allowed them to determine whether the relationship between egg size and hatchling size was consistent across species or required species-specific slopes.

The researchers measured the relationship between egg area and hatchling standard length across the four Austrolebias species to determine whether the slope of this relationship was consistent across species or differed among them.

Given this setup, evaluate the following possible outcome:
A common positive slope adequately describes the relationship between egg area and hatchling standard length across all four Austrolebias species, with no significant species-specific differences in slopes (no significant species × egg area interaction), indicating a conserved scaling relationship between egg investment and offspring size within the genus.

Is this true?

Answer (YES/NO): NO